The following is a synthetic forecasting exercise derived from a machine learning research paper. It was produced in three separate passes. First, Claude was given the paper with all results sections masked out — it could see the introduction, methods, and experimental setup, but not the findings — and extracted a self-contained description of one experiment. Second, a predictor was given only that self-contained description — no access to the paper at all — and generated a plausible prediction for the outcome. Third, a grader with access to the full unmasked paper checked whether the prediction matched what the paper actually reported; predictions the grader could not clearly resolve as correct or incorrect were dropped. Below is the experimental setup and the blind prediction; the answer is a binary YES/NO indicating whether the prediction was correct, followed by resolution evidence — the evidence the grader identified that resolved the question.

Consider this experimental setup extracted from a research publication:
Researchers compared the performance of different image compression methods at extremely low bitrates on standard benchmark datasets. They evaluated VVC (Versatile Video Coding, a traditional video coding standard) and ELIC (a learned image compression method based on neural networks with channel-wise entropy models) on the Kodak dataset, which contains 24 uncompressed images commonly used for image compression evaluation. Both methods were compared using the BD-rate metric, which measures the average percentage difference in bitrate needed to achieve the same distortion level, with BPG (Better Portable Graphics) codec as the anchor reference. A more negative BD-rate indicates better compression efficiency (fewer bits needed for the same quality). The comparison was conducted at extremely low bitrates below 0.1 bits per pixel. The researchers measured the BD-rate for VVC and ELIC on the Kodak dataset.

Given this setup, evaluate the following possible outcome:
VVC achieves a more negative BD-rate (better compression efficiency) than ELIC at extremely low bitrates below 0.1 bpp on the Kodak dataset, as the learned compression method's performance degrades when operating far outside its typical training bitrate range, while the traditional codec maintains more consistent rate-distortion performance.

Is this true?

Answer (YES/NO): YES